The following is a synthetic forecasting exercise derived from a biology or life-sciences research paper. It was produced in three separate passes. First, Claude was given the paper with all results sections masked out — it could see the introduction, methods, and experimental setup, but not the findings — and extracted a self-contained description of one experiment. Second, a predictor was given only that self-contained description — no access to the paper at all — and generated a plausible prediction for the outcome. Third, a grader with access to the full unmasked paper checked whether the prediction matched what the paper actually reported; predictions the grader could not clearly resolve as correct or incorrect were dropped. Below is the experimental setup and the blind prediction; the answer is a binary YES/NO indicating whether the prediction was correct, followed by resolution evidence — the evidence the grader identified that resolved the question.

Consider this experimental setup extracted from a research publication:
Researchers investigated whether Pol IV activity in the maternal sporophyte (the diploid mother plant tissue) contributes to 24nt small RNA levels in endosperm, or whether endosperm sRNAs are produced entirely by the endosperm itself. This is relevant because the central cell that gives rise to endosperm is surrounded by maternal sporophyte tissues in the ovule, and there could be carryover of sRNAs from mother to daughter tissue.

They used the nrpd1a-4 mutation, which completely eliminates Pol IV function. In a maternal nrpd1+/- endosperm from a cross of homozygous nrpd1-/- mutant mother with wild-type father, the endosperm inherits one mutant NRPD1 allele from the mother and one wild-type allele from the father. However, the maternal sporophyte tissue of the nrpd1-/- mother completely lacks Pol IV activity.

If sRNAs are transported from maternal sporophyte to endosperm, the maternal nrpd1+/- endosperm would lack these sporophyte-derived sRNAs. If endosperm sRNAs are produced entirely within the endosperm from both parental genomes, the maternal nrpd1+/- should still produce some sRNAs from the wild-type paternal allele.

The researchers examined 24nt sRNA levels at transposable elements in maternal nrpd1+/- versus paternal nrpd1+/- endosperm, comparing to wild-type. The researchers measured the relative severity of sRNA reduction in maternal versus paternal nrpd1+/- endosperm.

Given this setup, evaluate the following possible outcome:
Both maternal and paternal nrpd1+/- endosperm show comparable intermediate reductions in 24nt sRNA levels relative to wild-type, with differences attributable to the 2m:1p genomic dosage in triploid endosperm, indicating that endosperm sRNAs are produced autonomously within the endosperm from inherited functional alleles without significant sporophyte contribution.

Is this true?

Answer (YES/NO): NO